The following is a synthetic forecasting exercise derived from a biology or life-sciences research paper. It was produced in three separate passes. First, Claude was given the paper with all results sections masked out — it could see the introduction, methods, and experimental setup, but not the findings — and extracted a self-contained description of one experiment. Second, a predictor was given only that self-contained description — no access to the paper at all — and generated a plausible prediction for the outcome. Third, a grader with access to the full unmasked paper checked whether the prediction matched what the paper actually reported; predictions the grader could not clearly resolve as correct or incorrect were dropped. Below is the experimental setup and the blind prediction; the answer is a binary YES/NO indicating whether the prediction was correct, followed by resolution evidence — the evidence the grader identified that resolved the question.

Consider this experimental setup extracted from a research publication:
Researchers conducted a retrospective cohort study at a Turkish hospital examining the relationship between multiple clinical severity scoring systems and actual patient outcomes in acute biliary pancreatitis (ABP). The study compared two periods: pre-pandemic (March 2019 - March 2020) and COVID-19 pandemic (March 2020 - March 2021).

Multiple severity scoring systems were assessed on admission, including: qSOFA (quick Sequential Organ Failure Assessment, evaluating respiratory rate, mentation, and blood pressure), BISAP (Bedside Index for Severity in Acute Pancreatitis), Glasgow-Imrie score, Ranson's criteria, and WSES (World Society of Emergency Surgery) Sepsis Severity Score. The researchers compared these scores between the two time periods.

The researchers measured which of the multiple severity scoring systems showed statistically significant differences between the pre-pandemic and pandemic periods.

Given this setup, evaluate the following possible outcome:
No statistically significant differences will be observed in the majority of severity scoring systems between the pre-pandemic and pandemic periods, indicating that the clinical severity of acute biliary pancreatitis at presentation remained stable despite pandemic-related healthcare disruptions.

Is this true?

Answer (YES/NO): NO